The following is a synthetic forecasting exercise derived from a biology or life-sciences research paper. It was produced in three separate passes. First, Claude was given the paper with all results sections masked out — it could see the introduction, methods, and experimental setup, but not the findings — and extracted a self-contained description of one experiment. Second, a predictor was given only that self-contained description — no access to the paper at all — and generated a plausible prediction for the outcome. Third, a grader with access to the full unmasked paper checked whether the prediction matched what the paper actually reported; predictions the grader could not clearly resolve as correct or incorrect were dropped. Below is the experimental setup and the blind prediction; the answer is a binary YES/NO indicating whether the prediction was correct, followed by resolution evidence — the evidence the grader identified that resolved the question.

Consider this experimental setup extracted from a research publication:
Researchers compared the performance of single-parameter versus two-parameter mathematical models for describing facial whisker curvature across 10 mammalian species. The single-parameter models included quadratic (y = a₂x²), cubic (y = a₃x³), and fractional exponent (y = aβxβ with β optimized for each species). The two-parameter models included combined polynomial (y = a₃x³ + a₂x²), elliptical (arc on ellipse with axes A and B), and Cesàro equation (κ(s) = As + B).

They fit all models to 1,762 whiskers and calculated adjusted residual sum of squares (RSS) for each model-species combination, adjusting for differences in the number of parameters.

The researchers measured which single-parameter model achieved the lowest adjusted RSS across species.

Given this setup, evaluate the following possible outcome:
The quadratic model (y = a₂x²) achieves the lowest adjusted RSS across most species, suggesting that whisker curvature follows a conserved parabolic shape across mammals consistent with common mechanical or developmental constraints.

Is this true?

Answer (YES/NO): NO